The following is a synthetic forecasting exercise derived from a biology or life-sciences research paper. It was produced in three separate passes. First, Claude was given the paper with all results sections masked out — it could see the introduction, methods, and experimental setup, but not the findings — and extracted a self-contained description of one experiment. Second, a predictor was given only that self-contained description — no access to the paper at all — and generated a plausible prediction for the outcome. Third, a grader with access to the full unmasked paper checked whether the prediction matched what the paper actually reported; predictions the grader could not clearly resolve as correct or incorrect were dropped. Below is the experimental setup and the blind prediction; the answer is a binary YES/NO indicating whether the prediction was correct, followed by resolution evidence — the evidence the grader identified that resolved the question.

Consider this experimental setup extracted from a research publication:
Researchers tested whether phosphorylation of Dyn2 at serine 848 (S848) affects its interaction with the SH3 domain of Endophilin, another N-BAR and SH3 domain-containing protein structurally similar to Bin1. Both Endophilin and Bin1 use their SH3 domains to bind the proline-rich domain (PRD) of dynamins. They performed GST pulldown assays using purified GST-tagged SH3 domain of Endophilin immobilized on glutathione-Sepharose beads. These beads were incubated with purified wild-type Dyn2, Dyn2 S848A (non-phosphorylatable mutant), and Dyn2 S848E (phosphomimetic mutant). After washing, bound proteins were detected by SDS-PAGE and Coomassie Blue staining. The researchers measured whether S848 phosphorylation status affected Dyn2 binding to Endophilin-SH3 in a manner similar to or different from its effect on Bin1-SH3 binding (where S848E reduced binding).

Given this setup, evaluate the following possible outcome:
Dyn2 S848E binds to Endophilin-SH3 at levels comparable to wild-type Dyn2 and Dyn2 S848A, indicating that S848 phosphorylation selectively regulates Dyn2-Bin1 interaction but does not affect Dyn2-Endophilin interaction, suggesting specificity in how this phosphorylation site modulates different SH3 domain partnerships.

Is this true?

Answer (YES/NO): YES